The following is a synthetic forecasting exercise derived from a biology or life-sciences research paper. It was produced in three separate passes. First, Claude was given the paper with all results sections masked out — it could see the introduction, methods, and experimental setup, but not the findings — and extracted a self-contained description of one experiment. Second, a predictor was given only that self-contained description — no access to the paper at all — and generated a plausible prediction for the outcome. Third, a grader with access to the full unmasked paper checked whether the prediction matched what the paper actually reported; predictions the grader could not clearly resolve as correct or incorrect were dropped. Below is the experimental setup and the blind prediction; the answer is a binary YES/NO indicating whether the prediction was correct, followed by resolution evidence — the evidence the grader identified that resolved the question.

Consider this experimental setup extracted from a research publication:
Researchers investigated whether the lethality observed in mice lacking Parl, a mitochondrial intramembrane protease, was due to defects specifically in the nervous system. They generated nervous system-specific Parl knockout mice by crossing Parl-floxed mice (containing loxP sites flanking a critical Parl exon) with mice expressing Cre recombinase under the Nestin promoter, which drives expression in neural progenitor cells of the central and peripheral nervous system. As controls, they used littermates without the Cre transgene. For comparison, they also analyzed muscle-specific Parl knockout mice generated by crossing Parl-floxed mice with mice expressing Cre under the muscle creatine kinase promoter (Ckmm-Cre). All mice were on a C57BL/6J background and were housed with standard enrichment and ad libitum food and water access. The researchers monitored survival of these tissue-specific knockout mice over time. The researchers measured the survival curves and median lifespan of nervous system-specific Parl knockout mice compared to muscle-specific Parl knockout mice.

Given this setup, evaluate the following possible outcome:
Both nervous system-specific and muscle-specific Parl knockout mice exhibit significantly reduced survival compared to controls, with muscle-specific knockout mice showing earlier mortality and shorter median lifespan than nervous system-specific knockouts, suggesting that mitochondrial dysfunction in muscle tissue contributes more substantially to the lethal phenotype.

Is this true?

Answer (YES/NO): NO